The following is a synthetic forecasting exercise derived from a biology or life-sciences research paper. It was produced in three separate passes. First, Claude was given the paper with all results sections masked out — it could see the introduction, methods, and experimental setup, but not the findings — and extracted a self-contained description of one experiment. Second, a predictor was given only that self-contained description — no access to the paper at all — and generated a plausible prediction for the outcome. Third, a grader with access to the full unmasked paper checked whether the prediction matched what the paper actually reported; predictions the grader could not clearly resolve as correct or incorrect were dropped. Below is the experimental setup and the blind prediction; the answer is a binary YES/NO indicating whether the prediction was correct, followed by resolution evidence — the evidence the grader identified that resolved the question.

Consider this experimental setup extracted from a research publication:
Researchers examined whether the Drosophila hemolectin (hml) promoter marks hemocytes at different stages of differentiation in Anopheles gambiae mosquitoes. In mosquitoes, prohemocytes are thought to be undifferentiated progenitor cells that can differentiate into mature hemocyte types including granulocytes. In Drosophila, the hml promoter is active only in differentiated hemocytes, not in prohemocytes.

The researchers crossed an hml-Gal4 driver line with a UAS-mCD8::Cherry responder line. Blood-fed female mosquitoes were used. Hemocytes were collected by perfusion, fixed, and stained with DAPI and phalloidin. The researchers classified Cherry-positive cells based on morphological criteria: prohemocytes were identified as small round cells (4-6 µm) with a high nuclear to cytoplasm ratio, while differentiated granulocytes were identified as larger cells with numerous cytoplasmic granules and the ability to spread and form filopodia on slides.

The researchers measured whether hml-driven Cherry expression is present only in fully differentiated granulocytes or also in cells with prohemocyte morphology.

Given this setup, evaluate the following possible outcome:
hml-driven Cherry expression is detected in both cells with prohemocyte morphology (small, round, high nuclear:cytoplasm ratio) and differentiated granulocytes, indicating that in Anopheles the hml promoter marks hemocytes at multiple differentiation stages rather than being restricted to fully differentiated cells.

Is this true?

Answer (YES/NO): YES